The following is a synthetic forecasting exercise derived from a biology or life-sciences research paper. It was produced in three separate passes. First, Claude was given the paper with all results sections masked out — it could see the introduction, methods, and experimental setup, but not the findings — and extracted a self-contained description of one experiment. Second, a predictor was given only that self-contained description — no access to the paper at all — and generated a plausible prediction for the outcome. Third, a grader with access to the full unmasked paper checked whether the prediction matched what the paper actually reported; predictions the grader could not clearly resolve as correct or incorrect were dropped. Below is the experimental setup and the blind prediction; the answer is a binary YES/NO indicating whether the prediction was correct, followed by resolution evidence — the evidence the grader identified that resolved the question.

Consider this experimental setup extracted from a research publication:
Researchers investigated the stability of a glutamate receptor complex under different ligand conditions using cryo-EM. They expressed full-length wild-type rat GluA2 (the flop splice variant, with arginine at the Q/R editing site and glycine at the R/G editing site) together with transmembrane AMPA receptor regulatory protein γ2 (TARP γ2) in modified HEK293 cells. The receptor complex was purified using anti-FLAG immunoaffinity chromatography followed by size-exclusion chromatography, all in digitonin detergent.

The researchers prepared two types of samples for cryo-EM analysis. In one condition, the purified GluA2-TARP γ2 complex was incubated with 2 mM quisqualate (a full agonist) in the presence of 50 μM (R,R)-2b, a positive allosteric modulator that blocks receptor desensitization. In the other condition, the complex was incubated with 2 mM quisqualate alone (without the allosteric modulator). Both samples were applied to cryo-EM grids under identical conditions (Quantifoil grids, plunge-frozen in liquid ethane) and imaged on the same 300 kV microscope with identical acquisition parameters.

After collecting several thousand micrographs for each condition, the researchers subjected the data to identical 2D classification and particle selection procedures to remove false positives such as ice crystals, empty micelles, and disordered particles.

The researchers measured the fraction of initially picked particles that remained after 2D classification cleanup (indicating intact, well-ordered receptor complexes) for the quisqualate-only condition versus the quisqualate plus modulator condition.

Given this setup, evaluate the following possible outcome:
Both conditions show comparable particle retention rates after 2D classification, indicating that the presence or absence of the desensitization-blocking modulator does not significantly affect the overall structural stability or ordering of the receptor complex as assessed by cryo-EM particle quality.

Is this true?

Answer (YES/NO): NO